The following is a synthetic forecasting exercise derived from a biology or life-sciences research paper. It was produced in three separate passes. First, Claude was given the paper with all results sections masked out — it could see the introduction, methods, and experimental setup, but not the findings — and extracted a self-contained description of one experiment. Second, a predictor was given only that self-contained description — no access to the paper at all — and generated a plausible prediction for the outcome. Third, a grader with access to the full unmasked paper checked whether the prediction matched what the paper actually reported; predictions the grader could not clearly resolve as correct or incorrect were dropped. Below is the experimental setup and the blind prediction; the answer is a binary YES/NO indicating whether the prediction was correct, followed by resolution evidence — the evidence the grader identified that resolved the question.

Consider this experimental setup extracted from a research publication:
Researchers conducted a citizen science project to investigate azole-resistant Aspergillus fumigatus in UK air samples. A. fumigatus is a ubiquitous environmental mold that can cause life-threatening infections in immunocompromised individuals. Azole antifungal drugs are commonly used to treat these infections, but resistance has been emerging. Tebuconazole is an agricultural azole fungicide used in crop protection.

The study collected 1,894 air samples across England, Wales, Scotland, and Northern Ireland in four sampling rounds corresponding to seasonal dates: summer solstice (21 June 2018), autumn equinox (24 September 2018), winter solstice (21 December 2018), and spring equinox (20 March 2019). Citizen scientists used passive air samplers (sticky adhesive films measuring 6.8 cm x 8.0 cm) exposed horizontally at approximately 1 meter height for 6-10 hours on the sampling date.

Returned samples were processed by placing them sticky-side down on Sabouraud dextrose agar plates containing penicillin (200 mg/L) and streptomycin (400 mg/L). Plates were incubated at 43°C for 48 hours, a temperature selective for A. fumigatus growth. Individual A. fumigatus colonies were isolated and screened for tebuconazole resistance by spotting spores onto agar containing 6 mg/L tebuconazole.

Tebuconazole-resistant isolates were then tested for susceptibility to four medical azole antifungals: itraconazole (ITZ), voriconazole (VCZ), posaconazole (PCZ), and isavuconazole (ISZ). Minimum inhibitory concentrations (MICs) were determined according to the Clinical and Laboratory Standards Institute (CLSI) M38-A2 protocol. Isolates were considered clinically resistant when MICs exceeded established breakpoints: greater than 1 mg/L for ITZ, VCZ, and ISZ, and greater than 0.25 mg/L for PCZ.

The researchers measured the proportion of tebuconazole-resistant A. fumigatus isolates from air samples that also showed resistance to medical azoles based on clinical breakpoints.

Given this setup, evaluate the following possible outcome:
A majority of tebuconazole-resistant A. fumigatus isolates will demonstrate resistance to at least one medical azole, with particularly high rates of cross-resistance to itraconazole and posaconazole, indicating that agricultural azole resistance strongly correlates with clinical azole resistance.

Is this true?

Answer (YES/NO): NO